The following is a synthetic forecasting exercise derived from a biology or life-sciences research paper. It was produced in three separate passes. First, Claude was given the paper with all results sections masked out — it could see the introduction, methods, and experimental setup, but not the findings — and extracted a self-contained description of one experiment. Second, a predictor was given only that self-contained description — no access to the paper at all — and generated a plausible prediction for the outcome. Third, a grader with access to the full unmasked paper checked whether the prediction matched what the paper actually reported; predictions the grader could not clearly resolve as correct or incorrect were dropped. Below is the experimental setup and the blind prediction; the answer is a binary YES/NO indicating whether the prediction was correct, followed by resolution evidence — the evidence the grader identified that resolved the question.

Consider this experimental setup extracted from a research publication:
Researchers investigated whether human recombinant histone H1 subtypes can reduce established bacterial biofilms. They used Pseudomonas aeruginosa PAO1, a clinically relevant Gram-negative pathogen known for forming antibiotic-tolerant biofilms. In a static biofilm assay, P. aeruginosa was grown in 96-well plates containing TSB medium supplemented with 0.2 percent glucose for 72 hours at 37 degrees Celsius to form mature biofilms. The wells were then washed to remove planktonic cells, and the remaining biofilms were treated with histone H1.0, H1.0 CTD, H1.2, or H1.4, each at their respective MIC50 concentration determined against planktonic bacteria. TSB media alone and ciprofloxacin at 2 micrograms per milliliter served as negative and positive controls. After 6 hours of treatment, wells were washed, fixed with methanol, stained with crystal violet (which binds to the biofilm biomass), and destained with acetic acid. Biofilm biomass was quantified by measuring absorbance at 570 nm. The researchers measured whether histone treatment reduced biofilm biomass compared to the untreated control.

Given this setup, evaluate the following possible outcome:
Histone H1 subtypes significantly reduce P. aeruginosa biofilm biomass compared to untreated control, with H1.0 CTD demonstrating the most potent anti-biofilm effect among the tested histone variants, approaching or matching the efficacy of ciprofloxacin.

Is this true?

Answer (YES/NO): NO